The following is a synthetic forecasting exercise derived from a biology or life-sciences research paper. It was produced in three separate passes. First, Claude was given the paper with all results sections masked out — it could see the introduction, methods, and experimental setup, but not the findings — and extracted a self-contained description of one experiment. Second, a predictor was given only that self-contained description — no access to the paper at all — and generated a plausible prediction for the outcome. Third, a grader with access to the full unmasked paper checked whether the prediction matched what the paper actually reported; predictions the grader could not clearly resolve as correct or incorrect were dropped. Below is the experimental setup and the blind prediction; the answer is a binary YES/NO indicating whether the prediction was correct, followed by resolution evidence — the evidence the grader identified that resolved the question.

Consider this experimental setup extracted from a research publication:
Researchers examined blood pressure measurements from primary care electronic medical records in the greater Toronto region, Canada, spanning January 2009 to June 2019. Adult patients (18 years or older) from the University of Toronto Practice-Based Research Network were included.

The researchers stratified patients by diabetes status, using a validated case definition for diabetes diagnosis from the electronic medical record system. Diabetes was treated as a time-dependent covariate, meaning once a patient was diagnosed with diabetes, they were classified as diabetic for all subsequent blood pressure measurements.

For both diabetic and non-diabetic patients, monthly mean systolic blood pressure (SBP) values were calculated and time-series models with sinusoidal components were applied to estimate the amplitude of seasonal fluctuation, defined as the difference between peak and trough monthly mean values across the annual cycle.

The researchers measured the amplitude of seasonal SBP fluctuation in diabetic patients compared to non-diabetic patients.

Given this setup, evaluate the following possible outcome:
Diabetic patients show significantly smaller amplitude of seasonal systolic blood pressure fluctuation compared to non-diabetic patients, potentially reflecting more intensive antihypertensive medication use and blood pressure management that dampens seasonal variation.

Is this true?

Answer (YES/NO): NO